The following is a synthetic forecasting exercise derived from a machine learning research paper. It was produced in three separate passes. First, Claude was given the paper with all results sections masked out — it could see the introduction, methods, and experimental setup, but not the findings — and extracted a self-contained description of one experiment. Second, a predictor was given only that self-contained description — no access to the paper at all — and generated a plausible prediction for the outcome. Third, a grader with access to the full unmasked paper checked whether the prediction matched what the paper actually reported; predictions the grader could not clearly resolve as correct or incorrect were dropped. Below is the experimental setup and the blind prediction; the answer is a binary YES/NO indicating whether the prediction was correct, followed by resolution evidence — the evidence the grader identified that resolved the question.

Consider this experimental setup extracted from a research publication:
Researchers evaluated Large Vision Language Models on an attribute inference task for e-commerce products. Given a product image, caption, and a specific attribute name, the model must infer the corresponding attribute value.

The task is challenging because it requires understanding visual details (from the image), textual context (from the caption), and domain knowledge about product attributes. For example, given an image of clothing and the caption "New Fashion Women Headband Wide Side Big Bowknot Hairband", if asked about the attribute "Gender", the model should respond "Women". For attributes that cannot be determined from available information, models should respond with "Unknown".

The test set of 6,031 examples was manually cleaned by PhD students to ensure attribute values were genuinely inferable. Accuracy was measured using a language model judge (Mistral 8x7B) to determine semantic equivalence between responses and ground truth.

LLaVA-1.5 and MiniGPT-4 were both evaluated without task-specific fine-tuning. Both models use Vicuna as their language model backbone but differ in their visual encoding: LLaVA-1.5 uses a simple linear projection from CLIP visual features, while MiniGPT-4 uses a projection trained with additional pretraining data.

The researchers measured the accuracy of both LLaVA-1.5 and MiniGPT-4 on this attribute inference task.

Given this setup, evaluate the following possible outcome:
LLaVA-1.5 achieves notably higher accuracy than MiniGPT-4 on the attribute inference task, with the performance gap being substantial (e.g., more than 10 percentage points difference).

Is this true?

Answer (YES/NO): YES